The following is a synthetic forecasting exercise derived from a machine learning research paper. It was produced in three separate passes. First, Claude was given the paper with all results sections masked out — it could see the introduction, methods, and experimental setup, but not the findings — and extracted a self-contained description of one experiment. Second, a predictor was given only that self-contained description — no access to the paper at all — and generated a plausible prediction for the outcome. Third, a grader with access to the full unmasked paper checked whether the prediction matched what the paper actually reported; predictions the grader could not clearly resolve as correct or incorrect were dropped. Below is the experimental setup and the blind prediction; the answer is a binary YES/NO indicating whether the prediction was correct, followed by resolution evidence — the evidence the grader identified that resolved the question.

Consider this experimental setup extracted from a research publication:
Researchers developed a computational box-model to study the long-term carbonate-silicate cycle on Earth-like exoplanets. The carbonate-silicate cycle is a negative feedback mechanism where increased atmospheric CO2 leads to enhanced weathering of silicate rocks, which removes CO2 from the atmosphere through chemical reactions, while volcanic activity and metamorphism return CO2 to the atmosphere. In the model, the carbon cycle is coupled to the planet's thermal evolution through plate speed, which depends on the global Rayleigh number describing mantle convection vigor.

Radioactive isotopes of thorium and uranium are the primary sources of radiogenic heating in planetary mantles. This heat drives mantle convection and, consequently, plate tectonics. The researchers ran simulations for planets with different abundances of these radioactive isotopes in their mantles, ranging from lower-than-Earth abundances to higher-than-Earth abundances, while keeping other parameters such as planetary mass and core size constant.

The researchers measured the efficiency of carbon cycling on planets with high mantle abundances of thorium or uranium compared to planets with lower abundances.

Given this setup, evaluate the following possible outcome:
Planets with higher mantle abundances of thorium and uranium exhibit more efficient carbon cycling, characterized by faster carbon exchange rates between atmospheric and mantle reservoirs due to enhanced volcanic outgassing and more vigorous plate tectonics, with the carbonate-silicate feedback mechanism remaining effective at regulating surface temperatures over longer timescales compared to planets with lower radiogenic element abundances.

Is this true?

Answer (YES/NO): YES